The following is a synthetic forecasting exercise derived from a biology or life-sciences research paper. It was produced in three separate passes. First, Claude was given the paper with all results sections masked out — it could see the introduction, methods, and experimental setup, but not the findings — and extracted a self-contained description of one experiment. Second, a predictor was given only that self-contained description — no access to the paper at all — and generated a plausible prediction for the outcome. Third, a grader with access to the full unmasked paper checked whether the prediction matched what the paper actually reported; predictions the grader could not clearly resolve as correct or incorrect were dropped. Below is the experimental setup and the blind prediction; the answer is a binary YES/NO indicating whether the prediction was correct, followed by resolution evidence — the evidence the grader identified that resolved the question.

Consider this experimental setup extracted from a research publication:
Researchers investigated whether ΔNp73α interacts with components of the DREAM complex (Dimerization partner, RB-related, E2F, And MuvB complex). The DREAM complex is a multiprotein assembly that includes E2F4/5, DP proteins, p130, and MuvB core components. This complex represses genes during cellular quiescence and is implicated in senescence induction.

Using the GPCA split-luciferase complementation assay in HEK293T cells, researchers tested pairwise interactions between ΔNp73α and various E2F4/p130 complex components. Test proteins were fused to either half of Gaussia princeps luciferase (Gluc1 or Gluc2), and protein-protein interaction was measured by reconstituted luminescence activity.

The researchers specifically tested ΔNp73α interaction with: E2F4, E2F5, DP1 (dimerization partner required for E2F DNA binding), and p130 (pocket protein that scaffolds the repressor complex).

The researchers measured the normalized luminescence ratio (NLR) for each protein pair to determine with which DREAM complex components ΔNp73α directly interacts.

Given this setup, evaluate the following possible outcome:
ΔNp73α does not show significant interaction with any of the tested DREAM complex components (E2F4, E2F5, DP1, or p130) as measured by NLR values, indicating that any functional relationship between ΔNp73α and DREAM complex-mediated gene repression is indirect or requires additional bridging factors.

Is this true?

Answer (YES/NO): NO